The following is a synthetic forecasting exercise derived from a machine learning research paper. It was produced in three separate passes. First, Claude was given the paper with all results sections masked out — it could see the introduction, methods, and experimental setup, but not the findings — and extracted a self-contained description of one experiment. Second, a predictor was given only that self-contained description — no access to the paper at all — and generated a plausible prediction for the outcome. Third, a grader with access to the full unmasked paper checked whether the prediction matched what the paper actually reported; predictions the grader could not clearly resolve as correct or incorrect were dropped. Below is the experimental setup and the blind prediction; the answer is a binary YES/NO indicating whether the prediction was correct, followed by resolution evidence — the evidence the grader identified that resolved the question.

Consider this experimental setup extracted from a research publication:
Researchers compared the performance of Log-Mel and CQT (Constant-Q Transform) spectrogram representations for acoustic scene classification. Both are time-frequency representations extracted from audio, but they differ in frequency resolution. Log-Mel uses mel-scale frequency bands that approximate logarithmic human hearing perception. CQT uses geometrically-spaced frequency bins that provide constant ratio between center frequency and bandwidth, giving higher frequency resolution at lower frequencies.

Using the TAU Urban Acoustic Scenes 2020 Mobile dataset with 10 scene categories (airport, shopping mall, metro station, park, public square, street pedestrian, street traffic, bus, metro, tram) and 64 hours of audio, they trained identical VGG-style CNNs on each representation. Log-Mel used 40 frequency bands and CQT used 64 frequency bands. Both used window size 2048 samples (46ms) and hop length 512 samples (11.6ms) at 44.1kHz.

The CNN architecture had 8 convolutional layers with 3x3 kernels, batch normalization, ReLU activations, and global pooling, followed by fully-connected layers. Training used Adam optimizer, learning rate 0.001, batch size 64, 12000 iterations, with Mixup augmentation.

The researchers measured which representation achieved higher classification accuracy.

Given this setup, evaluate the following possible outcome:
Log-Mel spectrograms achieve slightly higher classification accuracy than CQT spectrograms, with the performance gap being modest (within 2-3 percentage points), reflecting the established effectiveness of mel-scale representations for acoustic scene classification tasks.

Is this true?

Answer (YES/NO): YES